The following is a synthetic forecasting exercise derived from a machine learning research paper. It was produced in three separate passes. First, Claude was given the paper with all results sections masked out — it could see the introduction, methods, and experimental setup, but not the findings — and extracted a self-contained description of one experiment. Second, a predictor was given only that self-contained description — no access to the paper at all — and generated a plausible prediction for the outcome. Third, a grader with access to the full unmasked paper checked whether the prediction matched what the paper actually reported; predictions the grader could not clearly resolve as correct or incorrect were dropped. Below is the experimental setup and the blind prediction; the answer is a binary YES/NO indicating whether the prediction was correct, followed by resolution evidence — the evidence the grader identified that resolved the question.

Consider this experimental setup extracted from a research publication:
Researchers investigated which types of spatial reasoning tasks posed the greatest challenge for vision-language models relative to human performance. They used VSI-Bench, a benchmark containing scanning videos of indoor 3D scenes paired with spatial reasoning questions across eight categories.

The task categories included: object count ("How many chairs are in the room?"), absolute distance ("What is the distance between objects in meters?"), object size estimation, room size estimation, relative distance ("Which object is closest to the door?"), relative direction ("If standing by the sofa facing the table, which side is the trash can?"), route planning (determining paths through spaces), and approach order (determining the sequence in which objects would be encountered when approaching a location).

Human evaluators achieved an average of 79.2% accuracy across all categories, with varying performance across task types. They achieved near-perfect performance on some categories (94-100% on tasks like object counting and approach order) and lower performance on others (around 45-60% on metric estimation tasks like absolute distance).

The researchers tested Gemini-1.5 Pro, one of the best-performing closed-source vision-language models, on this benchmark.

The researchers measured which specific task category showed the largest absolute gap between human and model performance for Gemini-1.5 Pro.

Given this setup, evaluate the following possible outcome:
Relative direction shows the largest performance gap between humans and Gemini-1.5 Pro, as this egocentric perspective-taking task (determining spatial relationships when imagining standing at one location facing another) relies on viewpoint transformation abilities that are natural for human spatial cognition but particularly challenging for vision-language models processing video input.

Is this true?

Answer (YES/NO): NO